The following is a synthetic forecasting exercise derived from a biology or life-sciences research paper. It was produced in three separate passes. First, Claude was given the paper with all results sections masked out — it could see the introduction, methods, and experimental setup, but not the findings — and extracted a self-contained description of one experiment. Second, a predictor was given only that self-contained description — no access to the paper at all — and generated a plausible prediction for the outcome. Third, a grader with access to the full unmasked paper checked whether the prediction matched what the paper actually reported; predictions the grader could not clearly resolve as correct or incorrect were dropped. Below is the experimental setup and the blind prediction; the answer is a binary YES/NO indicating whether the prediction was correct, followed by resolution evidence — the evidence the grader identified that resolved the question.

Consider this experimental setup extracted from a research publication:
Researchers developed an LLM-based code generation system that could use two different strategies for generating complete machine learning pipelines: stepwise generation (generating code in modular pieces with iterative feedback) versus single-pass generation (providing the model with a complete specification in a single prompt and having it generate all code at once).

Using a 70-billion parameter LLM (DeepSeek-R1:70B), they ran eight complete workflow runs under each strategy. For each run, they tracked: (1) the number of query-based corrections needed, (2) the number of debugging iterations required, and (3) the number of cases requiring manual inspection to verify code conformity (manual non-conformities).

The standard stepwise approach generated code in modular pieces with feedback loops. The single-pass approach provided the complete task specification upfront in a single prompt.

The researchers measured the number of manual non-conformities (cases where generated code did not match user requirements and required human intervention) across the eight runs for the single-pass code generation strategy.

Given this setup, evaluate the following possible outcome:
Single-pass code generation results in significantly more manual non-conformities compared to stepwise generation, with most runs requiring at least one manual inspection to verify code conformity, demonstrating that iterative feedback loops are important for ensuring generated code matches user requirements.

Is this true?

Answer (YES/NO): NO